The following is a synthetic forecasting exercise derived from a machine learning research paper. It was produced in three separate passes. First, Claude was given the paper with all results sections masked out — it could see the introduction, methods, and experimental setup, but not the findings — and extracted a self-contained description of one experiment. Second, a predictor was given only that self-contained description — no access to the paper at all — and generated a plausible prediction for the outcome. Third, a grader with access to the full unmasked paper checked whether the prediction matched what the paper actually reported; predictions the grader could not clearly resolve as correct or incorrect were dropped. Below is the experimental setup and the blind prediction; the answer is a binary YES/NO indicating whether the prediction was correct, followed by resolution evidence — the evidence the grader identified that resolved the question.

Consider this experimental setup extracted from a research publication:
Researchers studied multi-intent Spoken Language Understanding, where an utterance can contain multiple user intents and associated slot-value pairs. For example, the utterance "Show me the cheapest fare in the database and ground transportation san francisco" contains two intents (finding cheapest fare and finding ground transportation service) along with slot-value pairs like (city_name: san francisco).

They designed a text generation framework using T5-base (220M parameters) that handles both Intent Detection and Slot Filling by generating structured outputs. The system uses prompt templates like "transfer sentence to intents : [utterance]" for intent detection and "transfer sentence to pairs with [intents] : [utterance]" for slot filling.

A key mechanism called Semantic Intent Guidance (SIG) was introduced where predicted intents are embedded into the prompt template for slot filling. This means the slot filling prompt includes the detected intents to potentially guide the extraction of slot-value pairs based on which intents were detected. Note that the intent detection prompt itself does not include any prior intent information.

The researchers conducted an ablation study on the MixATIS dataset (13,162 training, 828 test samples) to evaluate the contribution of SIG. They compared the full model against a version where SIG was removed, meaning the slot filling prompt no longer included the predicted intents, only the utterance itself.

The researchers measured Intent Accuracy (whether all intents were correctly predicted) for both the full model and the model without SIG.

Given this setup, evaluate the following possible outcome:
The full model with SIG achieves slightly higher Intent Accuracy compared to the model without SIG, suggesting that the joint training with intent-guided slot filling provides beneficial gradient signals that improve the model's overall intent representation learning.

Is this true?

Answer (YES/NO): YES